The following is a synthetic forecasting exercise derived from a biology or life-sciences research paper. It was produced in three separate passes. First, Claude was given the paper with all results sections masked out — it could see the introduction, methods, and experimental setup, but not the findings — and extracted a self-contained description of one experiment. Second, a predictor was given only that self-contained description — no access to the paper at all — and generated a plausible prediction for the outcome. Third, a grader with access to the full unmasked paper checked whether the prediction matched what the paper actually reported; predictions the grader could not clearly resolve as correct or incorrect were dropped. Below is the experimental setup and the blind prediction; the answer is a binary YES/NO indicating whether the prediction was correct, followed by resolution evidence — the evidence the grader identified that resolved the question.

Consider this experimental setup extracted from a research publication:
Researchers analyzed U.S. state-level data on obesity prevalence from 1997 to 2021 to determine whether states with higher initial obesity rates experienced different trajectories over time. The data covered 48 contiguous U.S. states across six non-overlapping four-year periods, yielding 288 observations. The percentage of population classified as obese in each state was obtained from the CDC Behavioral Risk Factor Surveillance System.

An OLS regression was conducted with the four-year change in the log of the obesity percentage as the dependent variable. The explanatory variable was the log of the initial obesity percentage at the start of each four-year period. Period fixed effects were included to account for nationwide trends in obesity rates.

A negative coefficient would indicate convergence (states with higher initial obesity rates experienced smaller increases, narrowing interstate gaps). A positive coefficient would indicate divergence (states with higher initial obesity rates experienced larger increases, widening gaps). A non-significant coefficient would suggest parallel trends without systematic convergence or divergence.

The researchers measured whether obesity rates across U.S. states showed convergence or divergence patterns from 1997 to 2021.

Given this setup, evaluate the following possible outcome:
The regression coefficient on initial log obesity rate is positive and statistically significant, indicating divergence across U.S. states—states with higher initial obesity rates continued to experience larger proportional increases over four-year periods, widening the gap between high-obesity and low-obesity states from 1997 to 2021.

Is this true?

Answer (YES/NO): NO